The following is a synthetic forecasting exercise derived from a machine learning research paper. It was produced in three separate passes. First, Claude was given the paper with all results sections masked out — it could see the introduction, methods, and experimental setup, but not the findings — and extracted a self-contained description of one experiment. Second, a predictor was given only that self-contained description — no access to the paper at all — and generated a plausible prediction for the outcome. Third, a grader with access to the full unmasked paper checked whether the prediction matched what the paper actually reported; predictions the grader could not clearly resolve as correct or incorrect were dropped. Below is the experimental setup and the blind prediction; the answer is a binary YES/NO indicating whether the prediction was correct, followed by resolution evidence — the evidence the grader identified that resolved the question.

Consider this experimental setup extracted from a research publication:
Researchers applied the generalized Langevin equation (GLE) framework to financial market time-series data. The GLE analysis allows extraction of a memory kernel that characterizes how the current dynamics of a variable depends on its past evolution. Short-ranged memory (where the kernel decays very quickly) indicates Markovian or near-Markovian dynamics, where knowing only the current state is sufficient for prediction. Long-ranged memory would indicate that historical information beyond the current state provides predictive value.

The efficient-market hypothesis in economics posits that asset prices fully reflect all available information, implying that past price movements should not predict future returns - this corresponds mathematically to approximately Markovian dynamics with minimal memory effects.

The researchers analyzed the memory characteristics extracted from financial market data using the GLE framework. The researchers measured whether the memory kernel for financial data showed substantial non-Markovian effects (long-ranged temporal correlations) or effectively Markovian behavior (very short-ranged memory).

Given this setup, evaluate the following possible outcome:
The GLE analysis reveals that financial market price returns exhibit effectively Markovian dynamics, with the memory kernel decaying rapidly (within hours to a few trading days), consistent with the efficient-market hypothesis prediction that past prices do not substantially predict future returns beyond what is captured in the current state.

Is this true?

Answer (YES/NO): YES